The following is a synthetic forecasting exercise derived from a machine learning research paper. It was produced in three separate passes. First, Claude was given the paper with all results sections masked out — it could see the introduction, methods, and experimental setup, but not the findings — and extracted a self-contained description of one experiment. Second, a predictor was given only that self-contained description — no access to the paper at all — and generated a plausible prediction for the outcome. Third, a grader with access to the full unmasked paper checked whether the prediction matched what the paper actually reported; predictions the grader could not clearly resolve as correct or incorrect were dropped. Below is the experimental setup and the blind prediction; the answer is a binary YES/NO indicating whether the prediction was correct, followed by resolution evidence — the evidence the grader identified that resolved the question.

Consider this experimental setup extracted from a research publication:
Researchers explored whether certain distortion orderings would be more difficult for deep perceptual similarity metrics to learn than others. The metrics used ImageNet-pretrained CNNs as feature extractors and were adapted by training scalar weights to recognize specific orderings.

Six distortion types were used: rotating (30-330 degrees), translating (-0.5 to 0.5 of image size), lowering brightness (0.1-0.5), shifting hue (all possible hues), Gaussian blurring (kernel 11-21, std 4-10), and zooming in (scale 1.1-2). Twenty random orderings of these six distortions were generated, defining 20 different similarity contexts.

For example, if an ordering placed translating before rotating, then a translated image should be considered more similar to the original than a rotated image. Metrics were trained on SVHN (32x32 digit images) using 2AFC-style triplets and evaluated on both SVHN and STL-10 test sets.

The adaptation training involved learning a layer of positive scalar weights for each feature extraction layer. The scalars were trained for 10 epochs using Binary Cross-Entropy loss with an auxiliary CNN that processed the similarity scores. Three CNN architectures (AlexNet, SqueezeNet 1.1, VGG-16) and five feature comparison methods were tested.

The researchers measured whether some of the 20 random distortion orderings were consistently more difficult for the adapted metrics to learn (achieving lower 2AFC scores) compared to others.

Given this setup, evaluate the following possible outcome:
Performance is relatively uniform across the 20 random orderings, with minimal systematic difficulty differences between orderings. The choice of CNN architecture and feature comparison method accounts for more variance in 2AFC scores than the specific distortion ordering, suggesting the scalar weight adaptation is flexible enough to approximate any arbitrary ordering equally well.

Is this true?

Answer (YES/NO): NO